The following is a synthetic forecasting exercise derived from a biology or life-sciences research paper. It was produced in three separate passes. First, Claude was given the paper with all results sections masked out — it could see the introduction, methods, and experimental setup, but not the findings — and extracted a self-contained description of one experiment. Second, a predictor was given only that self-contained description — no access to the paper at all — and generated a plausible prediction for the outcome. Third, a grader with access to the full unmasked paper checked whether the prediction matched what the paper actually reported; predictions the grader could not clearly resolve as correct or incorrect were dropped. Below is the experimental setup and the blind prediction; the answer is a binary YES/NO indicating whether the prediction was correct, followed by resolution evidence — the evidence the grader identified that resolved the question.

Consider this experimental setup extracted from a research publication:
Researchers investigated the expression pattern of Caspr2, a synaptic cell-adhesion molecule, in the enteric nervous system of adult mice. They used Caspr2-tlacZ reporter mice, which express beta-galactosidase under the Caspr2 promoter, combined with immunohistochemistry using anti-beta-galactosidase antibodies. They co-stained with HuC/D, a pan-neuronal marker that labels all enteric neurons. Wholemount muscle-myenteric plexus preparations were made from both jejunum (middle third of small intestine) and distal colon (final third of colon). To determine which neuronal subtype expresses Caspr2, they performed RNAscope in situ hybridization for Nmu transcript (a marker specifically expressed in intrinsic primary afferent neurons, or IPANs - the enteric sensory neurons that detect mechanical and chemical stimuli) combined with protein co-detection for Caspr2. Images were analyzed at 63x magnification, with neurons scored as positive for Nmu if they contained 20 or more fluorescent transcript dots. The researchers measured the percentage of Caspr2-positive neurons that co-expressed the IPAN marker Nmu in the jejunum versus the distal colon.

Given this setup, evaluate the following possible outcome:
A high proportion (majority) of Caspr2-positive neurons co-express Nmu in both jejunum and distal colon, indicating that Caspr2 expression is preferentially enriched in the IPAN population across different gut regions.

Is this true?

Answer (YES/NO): NO